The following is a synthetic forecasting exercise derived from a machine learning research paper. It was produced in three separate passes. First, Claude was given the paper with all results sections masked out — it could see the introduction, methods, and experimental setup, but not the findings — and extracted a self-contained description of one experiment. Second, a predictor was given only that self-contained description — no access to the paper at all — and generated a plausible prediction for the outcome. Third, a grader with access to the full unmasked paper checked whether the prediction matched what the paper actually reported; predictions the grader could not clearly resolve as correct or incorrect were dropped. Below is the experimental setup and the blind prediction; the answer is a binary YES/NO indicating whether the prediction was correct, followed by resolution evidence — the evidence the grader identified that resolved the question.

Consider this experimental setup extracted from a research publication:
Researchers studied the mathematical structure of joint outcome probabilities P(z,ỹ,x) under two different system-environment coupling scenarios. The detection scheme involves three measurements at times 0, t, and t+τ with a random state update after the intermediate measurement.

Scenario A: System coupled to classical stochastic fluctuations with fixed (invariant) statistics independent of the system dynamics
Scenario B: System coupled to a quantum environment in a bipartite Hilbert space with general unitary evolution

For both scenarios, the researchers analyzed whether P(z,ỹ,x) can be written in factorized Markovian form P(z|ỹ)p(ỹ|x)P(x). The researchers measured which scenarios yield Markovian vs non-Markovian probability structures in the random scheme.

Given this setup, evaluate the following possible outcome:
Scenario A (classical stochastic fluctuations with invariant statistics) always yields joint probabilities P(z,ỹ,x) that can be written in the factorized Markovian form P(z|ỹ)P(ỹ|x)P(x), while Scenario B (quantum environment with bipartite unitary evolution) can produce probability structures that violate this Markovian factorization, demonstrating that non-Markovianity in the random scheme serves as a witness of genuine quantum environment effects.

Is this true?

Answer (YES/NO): NO